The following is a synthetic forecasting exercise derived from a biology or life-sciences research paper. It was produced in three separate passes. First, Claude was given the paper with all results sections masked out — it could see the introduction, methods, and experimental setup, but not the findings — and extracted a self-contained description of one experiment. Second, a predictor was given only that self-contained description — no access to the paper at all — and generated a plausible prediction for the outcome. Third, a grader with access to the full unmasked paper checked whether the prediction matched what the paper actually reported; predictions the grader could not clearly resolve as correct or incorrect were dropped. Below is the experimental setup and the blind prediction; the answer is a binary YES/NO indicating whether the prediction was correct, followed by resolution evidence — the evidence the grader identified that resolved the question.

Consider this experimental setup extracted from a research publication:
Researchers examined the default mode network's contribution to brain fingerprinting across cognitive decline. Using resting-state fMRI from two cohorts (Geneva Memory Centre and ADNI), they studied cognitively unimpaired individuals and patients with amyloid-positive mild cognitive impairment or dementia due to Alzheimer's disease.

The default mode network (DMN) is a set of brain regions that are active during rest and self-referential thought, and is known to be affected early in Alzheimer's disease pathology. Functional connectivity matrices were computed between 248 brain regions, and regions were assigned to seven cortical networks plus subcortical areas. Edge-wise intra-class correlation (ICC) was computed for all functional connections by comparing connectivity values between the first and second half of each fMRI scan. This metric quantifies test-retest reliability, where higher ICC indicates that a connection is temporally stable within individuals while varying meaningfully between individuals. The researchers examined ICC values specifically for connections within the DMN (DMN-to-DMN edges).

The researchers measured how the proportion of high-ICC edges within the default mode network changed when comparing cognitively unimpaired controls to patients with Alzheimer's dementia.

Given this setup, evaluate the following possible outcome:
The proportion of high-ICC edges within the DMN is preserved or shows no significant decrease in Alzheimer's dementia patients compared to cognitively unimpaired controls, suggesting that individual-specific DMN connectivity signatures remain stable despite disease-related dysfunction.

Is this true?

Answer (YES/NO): YES